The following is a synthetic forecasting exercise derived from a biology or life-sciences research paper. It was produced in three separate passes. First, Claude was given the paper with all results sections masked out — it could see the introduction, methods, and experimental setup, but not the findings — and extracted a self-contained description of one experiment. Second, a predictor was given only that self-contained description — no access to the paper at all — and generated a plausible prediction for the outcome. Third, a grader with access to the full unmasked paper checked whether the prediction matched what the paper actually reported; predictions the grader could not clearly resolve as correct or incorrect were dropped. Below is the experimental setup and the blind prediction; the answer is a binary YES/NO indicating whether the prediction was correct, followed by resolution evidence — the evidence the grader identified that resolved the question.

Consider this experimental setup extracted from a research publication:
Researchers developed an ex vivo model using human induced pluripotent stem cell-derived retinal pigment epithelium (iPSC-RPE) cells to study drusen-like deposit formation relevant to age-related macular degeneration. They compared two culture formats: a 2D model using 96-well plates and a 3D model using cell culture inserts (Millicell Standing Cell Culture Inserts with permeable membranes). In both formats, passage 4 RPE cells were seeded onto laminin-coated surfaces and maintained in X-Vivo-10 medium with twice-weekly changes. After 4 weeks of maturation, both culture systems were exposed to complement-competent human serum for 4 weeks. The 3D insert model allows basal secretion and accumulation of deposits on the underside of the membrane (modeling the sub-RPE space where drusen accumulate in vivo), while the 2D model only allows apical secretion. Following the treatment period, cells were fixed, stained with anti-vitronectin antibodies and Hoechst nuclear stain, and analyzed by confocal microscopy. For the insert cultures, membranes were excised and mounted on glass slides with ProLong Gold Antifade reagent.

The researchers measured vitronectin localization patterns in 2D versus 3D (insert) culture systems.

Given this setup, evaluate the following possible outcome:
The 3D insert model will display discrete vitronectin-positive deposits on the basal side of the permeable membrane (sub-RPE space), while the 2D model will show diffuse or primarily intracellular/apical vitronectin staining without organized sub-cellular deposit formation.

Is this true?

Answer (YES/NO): NO